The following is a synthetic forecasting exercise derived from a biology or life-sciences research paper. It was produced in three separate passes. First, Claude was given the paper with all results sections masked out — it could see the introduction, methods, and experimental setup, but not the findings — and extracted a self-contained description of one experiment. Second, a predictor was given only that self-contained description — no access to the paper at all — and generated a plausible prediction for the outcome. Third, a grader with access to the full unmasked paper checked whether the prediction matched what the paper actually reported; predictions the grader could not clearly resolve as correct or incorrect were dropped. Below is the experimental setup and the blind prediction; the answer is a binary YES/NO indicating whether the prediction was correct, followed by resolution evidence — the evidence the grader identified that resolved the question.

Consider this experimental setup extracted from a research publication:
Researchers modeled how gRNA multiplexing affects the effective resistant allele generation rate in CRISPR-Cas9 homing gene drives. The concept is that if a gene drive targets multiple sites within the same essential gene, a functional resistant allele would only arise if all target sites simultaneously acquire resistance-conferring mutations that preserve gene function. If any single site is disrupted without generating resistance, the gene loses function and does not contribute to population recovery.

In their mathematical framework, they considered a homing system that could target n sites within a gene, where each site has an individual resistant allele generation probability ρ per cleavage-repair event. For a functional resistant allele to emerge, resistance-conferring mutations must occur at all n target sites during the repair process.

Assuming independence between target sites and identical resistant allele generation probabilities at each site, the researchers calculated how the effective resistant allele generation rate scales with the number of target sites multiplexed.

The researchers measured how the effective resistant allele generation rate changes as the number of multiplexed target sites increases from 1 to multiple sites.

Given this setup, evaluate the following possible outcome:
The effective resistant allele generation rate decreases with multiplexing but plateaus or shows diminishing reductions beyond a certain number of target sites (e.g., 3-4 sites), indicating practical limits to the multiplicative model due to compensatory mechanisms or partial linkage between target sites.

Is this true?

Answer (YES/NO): NO